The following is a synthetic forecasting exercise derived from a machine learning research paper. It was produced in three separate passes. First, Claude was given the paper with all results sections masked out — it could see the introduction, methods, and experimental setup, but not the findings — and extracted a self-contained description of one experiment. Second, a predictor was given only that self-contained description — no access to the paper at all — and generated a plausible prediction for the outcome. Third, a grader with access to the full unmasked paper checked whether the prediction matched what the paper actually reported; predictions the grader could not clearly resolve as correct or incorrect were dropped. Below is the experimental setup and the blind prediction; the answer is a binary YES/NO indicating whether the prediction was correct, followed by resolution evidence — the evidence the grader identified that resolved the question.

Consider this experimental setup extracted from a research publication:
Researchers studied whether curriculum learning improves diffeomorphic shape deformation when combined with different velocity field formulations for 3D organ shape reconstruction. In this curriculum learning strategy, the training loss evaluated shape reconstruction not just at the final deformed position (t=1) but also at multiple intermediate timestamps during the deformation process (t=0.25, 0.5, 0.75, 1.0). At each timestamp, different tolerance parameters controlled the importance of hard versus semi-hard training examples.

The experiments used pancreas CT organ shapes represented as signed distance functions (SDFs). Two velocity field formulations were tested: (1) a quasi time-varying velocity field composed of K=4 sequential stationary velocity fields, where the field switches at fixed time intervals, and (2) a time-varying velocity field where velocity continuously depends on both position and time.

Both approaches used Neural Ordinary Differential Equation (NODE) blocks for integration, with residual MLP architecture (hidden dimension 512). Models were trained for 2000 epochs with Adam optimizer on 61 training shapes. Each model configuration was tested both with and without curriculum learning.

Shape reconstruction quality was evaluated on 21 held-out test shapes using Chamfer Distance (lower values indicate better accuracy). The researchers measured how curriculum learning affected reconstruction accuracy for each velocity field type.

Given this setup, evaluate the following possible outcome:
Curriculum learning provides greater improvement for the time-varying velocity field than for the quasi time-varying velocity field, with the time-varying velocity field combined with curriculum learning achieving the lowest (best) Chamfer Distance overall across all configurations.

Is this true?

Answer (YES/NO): NO